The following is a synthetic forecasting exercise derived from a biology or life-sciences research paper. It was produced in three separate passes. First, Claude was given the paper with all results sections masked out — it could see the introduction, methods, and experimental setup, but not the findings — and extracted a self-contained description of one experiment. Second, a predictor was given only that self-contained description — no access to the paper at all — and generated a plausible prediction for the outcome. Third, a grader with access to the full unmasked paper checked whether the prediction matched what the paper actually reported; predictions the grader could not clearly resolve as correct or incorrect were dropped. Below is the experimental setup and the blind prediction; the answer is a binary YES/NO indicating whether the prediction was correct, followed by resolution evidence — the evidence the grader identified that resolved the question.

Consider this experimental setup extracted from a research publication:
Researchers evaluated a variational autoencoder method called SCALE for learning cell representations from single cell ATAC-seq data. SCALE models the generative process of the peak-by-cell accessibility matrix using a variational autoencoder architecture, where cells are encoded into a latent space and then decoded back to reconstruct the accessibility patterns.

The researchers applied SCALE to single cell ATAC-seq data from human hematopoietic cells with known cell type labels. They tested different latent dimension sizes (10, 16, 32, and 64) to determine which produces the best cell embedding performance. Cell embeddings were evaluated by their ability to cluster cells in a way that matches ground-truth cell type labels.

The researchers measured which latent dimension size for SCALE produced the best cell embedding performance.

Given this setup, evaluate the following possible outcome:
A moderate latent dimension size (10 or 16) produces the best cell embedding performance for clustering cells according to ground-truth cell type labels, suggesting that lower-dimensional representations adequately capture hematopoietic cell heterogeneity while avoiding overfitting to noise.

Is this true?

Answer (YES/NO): YES